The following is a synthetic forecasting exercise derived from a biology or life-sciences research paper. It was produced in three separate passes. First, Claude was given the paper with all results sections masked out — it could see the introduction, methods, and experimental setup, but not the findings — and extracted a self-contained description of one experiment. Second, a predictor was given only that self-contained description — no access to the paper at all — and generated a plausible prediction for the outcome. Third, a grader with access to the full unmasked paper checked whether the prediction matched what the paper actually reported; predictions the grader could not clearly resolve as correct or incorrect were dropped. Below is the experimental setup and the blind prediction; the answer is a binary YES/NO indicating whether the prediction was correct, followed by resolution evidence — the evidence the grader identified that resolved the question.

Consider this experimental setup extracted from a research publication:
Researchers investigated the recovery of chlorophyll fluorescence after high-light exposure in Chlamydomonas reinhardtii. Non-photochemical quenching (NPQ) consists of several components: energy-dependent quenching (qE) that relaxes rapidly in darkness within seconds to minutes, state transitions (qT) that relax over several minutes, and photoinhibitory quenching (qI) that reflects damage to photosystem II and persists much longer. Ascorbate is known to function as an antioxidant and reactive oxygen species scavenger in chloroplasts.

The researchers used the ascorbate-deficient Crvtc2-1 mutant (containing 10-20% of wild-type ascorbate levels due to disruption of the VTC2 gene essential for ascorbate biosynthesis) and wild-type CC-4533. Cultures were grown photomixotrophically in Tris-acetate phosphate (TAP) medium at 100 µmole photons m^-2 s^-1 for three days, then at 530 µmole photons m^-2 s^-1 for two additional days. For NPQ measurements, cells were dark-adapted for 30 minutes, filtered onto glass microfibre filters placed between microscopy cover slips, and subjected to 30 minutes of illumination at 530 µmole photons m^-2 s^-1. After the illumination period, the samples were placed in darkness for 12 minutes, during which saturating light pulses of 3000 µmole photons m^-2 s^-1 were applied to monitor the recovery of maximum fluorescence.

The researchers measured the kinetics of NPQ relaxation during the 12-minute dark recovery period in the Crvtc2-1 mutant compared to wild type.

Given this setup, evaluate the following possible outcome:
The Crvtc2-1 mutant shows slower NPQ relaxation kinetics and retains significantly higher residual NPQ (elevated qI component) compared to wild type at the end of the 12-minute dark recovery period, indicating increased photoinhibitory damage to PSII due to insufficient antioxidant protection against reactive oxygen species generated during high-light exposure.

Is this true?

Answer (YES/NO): NO